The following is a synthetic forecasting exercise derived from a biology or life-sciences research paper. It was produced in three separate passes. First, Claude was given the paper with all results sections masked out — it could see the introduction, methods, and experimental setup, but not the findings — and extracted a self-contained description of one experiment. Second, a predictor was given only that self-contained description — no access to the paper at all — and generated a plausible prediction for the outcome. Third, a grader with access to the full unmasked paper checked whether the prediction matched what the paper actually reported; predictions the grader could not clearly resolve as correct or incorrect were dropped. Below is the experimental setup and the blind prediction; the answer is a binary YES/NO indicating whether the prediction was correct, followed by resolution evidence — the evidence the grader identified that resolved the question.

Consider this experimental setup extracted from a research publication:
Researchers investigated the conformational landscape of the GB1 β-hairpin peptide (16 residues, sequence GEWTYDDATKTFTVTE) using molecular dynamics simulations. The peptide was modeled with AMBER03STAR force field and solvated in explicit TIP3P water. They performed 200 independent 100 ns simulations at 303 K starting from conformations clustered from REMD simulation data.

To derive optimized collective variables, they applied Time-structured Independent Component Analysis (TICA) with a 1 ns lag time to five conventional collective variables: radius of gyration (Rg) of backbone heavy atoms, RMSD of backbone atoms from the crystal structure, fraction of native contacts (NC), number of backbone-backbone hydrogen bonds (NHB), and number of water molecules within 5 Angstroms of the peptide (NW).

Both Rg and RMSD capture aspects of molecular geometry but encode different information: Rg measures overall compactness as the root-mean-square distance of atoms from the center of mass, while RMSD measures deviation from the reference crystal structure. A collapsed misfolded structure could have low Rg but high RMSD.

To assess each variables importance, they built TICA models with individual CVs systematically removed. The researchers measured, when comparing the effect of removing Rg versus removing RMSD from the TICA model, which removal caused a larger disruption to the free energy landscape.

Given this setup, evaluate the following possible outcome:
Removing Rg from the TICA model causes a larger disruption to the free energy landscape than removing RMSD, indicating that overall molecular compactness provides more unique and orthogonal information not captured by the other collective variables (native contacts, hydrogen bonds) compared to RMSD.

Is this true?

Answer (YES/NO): YES